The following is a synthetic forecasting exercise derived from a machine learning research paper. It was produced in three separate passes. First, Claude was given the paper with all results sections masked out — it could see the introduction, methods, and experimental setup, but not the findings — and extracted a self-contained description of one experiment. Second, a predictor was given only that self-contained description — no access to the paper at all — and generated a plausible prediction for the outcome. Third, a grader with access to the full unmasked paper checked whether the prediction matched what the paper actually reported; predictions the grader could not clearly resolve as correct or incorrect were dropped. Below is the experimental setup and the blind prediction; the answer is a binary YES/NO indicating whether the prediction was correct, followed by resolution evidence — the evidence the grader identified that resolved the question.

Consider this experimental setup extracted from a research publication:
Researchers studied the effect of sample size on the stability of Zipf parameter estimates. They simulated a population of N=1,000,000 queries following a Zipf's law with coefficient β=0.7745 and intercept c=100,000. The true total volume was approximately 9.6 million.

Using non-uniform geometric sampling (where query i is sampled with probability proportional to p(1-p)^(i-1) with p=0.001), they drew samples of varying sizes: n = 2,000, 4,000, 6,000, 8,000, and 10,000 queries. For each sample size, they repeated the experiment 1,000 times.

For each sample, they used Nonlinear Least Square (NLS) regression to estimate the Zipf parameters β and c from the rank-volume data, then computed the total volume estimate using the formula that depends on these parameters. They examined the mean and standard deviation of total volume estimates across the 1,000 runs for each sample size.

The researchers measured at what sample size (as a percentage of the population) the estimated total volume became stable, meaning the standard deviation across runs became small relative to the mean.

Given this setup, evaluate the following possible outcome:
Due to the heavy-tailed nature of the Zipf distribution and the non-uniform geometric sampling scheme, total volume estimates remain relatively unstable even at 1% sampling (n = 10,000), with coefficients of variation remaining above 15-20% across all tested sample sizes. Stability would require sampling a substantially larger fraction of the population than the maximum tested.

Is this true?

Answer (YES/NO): NO